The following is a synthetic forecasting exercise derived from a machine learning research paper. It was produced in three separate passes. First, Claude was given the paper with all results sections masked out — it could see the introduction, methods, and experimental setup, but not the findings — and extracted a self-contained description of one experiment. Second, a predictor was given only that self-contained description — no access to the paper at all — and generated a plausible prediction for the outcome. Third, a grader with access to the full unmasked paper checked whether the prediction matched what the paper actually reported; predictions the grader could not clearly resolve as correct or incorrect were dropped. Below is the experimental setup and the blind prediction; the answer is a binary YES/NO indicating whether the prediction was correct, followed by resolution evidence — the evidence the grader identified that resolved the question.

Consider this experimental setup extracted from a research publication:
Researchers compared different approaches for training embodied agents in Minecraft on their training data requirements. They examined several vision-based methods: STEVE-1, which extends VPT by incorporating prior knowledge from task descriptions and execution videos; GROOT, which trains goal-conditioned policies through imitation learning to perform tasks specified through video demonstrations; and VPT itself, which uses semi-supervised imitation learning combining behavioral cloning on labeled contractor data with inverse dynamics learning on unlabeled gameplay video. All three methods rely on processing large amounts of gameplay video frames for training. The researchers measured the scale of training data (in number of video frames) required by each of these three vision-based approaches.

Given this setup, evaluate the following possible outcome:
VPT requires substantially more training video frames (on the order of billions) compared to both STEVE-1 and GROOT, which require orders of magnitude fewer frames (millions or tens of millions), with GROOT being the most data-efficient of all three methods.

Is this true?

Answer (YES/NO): NO